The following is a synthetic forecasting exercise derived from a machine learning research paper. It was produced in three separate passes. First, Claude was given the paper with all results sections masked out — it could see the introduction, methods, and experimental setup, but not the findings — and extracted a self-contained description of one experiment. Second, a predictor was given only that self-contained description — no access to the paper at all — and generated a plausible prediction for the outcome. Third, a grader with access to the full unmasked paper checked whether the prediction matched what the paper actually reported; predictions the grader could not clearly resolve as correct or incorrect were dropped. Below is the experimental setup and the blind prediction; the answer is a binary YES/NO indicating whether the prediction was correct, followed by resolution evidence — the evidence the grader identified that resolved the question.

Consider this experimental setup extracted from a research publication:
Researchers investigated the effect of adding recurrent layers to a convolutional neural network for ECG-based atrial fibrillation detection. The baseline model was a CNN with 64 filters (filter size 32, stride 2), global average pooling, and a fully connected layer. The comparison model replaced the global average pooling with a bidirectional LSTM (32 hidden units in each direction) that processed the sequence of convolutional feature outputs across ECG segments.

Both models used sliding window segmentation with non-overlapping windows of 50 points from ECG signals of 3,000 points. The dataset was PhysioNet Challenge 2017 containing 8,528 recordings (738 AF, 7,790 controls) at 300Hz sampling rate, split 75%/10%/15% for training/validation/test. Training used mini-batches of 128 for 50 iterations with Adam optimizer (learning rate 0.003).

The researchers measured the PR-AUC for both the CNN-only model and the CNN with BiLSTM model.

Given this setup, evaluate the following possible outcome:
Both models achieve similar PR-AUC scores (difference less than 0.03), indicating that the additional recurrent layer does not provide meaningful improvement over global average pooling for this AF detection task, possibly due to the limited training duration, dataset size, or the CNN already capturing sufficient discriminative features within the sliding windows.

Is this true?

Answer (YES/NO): NO